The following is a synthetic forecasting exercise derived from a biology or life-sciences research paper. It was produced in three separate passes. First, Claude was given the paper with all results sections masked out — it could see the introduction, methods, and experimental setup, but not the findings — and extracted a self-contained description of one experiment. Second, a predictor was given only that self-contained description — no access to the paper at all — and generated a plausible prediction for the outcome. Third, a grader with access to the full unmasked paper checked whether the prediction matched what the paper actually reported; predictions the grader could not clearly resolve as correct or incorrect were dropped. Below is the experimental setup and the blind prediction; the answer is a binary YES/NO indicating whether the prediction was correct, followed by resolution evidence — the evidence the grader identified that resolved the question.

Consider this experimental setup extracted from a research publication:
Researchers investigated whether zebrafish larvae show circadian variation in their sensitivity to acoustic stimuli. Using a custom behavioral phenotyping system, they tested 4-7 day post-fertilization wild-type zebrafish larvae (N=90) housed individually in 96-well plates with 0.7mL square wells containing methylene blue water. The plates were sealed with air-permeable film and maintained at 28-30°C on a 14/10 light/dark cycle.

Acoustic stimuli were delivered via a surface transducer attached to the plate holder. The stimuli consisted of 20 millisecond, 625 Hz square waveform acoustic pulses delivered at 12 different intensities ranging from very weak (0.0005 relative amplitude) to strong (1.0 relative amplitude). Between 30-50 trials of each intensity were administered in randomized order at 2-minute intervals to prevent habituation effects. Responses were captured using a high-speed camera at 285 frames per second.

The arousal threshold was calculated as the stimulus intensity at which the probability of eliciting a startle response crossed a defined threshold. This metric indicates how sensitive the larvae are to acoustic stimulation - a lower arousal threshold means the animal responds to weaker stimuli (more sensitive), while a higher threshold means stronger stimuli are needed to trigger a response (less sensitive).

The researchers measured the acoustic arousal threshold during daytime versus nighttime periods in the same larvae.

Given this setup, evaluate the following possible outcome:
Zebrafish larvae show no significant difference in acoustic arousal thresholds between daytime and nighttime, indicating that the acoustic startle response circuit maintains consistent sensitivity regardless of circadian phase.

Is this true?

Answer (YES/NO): NO